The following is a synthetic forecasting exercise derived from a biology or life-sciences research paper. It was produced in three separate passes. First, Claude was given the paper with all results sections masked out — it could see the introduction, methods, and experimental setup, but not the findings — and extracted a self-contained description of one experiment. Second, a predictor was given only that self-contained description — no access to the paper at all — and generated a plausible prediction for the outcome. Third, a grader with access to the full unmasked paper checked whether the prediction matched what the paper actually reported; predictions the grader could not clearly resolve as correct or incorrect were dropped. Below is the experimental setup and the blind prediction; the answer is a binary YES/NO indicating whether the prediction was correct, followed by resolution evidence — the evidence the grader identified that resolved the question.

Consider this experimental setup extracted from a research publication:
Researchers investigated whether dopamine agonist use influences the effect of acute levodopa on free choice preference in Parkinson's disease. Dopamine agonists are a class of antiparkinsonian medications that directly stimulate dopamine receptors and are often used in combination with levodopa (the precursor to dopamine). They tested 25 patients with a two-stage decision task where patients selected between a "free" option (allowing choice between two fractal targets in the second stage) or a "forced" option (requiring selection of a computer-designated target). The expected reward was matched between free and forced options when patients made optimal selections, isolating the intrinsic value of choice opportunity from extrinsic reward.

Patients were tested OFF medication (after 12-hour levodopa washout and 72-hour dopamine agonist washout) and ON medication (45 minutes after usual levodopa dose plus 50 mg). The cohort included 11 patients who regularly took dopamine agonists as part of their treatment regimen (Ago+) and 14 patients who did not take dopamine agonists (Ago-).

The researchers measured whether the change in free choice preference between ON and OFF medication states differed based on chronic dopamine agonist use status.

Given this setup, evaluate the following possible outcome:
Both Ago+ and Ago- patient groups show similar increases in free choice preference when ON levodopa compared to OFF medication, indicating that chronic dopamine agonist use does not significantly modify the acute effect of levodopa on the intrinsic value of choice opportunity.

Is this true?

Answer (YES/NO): NO